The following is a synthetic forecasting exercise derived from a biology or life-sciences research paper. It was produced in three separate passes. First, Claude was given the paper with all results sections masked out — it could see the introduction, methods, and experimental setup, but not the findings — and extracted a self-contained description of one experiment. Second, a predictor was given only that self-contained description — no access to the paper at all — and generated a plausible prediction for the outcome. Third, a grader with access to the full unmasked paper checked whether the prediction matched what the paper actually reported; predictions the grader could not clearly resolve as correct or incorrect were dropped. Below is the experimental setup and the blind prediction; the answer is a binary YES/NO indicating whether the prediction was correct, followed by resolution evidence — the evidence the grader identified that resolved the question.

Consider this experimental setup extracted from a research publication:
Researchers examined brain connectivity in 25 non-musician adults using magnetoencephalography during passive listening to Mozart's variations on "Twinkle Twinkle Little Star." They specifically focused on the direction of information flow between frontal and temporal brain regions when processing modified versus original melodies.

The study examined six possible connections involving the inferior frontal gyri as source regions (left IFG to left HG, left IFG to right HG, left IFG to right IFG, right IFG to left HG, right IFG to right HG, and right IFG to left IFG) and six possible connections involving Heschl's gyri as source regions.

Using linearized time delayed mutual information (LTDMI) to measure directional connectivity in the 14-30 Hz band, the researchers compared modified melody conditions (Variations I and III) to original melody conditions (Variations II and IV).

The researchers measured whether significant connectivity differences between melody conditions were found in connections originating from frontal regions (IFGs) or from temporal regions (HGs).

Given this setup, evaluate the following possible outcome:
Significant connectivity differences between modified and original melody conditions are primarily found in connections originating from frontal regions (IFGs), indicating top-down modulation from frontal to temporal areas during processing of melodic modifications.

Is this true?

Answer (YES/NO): YES